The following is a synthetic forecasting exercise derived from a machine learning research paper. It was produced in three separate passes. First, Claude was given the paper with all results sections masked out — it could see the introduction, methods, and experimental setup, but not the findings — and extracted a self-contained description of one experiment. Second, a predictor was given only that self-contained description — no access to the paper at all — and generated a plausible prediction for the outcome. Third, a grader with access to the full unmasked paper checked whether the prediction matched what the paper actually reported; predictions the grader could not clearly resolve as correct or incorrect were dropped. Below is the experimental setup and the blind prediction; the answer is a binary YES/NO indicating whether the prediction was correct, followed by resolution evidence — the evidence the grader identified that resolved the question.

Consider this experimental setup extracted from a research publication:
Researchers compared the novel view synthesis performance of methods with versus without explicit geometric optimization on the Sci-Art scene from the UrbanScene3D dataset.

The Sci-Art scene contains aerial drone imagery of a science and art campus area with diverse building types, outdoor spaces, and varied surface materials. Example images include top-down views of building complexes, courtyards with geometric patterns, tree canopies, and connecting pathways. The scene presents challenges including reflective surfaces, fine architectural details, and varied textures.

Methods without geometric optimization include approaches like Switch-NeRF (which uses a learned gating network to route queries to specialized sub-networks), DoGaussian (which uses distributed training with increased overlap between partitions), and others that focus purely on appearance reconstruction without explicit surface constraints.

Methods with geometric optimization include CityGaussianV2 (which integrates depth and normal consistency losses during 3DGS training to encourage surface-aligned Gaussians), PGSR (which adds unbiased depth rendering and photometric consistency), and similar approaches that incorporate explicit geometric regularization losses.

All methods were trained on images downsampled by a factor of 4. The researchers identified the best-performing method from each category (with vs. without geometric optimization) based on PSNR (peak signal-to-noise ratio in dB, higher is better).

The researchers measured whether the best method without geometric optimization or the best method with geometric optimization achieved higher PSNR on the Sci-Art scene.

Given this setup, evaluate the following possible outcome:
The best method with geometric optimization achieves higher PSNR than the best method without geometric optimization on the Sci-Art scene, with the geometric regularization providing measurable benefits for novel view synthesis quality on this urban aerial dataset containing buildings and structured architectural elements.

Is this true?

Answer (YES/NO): NO